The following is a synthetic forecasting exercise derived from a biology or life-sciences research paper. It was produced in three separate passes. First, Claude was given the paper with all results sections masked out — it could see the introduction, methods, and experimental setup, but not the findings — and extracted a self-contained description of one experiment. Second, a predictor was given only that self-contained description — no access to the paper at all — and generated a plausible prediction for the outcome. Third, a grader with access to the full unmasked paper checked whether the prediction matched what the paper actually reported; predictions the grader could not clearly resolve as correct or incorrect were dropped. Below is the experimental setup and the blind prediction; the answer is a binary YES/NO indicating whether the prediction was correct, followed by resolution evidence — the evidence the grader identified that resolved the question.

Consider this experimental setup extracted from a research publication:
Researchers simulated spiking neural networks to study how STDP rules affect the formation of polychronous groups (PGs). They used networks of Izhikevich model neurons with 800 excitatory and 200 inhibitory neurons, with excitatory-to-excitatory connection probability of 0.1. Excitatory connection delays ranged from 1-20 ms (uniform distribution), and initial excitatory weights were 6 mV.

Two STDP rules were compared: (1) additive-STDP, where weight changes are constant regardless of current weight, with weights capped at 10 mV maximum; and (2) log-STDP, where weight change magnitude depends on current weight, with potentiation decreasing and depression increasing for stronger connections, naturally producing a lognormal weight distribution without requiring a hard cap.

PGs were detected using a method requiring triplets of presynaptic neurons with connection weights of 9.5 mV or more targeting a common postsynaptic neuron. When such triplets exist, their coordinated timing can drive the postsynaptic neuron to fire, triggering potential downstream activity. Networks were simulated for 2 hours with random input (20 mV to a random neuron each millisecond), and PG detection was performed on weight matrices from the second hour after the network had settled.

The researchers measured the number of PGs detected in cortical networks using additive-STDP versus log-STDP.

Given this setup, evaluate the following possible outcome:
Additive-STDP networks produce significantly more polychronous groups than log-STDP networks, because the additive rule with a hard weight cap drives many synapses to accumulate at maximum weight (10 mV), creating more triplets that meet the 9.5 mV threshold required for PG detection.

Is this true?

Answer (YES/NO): YES